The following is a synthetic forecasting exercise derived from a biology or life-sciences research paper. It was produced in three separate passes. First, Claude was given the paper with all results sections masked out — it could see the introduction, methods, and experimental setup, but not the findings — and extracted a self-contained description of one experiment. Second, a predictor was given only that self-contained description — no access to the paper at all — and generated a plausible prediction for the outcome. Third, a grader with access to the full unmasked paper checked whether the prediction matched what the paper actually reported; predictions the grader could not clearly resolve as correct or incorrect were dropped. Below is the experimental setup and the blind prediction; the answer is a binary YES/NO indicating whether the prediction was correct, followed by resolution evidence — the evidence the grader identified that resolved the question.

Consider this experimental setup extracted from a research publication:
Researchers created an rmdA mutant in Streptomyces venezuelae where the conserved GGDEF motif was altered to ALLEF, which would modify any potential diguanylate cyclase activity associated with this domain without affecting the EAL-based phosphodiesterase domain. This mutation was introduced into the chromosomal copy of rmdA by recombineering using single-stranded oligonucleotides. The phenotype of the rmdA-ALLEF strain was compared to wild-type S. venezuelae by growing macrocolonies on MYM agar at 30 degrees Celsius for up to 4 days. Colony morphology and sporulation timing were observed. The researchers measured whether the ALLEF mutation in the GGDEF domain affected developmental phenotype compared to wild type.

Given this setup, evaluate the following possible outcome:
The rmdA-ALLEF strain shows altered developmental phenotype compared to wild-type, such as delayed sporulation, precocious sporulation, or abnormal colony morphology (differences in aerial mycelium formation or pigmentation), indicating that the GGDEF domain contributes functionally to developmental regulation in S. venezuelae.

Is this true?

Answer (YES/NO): NO